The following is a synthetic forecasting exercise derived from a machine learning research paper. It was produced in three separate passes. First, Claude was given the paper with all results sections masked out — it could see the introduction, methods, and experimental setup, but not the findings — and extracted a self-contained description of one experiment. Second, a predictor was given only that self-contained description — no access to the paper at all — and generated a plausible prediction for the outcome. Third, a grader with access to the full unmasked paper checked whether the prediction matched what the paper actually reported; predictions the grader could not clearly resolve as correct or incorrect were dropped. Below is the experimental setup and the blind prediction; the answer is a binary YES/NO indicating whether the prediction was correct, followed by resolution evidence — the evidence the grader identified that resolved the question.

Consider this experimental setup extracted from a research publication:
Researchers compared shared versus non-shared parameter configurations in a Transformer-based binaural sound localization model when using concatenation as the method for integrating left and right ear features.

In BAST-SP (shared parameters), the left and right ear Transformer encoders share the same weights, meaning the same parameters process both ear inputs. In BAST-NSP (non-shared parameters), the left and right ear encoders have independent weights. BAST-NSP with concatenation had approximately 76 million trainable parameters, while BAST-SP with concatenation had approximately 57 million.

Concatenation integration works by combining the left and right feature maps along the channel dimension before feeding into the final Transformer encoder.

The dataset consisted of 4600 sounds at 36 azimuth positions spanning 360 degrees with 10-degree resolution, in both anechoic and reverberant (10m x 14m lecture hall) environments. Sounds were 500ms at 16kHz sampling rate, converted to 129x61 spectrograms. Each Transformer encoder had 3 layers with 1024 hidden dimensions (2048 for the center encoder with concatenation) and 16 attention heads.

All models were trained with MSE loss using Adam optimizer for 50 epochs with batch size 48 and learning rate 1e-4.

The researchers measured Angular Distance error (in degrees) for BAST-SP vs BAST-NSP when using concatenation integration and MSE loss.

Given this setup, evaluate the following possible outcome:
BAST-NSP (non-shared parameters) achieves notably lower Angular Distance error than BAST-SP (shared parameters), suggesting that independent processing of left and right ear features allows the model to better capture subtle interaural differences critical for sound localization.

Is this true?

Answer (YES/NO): NO